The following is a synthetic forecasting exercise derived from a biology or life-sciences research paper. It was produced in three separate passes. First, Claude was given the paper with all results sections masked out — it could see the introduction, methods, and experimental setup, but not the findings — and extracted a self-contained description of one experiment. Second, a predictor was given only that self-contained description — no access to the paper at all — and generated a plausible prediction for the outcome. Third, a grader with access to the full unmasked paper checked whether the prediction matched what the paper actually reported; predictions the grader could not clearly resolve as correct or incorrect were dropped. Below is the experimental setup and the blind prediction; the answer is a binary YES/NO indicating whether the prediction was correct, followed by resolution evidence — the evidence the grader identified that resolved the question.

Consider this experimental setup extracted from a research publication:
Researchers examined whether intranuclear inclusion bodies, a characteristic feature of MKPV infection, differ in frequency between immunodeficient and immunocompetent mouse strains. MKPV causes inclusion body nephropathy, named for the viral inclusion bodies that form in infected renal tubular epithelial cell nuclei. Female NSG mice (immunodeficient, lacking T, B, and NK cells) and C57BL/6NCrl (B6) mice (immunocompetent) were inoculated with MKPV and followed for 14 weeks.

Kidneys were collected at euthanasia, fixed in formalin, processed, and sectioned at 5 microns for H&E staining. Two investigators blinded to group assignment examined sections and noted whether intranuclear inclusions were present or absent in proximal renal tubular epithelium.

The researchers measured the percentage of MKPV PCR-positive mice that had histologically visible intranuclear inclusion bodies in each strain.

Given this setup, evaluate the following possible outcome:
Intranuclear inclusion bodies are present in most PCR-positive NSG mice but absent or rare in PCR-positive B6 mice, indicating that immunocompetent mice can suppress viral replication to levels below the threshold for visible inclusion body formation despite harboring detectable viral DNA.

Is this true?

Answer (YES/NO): NO